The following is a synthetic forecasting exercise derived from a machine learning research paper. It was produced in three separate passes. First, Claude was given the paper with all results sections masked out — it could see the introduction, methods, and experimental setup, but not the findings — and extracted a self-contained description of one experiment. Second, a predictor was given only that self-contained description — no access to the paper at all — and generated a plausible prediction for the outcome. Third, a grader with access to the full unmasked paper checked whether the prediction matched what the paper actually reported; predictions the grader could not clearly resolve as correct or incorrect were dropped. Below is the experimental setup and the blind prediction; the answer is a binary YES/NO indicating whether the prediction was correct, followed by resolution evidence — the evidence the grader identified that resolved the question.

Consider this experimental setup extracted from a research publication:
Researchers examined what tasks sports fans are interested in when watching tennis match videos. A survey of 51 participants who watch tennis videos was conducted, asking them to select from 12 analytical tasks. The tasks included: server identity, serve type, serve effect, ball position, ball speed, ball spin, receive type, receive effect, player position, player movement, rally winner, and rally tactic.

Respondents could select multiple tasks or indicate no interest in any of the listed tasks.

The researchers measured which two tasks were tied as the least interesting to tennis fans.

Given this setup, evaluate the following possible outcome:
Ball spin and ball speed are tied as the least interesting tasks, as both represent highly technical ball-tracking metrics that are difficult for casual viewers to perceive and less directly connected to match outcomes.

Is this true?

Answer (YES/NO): NO